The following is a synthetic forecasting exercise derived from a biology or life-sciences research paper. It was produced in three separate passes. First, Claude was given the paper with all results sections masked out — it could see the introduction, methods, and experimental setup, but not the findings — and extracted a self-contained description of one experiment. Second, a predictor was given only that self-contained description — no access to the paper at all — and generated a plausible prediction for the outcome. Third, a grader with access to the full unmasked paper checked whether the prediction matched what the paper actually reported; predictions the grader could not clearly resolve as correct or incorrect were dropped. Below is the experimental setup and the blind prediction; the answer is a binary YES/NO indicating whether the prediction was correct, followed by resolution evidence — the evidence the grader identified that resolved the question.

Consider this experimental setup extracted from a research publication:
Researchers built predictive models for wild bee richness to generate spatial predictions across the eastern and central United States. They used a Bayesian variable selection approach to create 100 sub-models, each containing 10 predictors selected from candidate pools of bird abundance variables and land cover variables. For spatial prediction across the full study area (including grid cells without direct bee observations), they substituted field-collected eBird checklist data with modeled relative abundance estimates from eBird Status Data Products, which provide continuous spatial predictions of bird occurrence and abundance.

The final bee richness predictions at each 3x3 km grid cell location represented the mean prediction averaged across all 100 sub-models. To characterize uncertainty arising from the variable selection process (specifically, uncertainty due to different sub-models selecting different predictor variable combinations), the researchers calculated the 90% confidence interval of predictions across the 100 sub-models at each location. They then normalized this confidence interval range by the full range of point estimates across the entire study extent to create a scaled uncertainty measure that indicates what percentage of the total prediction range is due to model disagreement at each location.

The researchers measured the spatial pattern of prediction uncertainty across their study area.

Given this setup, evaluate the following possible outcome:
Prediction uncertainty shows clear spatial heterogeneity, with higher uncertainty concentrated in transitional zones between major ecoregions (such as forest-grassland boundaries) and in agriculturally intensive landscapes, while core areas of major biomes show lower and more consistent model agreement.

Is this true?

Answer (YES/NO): NO